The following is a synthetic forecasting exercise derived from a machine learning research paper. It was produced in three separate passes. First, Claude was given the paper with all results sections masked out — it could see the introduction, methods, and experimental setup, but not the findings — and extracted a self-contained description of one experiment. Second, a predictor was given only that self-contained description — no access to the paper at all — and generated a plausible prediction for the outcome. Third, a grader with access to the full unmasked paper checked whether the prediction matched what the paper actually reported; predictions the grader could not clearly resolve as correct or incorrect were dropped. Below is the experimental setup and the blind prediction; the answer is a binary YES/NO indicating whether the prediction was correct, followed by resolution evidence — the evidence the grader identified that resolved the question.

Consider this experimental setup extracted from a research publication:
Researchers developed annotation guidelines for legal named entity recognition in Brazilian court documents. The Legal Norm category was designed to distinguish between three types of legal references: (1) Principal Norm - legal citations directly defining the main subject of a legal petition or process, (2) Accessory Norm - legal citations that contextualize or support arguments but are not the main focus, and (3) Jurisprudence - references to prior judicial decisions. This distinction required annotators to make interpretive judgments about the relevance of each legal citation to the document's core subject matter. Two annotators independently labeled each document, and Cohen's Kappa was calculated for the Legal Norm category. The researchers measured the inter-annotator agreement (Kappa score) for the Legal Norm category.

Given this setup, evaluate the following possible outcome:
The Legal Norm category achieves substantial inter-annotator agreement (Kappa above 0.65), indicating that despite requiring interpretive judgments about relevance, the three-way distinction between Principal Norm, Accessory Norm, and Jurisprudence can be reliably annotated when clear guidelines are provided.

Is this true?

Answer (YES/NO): YES